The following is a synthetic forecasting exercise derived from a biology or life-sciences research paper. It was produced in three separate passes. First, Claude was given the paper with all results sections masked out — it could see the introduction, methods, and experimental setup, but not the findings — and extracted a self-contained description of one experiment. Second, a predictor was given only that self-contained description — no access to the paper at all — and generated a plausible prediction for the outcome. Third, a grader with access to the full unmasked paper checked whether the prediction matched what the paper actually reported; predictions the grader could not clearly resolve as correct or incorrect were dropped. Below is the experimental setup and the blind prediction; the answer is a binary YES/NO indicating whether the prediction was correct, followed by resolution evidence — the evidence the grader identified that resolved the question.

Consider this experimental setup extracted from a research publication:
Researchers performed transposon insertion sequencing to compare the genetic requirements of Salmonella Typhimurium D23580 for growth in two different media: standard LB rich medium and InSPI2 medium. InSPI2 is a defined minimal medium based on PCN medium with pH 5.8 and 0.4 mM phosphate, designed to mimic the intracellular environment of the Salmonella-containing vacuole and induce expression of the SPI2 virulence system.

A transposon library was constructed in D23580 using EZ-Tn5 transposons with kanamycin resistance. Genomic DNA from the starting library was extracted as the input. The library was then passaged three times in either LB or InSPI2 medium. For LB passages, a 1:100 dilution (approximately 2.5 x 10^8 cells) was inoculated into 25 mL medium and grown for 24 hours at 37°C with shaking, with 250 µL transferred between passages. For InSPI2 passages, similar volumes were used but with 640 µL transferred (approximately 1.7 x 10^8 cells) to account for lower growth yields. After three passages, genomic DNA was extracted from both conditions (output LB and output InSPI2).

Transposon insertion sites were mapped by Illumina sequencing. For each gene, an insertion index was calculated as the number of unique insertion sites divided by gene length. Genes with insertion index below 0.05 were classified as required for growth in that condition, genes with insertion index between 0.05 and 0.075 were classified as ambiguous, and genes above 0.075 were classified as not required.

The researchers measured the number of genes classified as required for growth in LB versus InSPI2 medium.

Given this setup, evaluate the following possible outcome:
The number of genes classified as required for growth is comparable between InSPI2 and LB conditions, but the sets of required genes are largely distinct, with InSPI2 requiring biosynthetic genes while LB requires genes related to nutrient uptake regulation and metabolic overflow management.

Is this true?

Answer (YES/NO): NO